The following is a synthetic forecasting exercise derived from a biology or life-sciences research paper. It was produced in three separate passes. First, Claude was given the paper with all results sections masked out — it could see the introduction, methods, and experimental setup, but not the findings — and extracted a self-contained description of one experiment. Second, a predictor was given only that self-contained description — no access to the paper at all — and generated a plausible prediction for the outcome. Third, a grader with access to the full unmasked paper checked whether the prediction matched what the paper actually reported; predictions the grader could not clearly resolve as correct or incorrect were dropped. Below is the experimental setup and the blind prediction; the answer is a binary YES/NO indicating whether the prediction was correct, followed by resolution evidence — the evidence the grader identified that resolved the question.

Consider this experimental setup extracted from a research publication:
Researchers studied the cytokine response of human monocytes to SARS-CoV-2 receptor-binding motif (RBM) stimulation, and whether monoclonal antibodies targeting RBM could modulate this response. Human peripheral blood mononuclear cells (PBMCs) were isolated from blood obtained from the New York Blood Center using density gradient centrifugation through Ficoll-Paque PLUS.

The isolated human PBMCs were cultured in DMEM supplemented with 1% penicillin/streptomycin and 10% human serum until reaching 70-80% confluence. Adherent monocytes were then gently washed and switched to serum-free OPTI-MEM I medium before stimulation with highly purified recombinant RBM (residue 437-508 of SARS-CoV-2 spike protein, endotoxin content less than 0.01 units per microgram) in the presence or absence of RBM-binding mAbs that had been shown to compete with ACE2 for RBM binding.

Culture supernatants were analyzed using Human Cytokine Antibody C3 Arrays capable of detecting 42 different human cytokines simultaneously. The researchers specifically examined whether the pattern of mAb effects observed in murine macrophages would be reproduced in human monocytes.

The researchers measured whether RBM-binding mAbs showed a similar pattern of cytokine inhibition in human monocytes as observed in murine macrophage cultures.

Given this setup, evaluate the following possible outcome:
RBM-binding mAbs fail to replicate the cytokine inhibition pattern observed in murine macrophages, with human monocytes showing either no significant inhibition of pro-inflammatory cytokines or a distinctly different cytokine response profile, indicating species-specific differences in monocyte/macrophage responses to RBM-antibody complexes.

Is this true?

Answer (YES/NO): NO